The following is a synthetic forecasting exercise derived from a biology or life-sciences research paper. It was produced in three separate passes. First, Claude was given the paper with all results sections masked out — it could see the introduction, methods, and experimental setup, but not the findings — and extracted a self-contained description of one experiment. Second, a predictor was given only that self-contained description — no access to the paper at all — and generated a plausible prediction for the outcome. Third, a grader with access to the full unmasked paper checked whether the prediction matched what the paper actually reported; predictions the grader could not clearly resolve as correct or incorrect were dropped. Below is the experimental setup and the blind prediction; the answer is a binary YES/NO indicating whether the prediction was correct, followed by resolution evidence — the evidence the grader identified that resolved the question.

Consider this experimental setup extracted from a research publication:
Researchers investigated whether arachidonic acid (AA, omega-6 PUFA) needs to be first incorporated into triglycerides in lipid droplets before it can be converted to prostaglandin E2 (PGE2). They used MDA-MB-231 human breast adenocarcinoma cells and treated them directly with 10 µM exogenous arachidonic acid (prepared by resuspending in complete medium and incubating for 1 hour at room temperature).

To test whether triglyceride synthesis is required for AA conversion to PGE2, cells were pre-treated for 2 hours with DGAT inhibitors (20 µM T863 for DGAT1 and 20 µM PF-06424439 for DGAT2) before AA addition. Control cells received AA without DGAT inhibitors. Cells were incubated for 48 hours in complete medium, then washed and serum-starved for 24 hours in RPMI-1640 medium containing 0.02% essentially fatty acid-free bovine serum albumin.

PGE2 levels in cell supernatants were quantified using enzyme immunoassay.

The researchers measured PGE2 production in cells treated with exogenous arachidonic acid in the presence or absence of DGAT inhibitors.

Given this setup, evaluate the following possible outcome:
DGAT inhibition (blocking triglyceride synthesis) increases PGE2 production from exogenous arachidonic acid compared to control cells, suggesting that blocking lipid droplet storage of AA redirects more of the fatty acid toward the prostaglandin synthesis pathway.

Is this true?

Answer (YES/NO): NO